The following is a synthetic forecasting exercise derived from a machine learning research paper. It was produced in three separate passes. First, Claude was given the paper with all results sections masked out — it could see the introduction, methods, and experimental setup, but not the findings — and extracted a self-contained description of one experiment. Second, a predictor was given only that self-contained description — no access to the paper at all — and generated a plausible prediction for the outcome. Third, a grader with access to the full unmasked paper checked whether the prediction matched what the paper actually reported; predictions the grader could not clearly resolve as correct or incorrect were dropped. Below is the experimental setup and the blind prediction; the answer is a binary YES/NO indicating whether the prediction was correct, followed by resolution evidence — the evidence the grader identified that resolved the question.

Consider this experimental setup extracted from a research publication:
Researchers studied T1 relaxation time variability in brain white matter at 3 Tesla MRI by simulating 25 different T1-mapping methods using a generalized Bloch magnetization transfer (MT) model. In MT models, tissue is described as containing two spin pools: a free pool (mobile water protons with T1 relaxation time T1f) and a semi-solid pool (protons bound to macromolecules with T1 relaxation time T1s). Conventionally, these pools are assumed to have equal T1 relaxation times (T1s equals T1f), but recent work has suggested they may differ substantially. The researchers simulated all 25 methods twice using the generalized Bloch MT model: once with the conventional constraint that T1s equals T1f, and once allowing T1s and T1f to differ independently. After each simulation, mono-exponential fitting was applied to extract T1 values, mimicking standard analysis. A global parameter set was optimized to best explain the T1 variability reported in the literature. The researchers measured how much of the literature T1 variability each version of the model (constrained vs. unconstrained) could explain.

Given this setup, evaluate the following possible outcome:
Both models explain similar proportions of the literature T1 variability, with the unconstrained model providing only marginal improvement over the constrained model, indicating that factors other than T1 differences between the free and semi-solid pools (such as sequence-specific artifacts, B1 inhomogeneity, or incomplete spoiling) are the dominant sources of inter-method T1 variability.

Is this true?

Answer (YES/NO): NO